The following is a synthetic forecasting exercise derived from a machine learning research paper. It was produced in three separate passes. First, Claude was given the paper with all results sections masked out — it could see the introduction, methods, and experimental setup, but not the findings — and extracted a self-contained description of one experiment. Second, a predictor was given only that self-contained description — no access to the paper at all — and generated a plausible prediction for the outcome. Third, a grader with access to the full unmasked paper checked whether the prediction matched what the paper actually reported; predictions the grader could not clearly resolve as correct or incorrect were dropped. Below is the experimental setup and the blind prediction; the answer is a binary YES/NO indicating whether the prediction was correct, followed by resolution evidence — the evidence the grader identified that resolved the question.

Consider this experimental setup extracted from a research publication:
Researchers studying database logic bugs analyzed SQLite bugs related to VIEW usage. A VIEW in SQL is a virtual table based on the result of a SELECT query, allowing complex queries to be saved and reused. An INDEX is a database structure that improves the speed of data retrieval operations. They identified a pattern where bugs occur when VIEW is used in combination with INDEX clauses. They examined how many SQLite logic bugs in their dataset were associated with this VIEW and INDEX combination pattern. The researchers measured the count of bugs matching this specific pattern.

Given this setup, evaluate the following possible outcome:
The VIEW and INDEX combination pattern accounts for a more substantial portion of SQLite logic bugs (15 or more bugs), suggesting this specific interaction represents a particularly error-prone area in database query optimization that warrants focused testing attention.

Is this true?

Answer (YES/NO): NO